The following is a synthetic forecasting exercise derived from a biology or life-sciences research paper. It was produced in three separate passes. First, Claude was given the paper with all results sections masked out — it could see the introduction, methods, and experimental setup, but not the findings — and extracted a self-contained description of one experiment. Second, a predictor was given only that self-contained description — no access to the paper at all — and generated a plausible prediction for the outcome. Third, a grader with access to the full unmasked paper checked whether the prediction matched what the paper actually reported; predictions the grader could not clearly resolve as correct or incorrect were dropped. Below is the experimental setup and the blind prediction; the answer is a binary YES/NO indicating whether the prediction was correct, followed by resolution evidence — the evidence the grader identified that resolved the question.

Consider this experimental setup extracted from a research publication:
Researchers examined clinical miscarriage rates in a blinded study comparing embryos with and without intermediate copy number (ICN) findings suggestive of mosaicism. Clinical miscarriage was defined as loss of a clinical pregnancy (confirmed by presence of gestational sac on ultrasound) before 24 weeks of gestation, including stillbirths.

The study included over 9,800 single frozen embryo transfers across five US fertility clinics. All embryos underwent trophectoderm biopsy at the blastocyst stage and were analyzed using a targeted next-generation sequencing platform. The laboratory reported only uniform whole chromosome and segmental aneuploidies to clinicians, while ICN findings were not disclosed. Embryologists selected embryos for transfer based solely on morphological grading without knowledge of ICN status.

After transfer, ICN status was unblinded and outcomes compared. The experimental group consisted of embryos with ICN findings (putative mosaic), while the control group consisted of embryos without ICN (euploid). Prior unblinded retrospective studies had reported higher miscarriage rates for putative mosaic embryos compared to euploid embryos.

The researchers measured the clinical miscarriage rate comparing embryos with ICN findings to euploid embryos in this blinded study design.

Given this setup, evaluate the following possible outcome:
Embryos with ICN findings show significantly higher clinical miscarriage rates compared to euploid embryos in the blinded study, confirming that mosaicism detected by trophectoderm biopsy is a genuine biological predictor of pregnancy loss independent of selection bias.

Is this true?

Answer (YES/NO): NO